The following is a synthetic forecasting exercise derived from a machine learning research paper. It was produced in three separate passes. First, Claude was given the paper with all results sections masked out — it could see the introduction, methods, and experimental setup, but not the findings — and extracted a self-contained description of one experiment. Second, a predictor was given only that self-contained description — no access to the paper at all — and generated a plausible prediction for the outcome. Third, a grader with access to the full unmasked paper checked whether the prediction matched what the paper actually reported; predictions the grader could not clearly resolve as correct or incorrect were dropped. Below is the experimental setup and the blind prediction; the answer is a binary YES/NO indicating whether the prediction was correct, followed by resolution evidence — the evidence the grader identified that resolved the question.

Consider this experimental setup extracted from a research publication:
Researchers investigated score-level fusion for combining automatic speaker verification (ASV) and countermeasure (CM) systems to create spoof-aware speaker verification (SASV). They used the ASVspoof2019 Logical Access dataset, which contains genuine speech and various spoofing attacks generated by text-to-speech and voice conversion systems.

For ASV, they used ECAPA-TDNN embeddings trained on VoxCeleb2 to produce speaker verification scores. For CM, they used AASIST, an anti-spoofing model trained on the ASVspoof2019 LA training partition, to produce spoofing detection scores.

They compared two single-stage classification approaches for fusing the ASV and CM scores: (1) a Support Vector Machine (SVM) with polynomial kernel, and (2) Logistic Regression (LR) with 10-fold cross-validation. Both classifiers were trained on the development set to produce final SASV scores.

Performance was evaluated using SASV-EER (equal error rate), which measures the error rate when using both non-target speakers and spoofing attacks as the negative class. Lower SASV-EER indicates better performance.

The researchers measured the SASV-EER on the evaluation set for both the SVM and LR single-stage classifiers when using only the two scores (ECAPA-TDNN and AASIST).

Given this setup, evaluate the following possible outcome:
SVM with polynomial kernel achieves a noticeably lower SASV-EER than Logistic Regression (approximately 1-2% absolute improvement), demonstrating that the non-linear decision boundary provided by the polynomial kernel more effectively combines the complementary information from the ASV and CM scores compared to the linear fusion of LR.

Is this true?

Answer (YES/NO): NO